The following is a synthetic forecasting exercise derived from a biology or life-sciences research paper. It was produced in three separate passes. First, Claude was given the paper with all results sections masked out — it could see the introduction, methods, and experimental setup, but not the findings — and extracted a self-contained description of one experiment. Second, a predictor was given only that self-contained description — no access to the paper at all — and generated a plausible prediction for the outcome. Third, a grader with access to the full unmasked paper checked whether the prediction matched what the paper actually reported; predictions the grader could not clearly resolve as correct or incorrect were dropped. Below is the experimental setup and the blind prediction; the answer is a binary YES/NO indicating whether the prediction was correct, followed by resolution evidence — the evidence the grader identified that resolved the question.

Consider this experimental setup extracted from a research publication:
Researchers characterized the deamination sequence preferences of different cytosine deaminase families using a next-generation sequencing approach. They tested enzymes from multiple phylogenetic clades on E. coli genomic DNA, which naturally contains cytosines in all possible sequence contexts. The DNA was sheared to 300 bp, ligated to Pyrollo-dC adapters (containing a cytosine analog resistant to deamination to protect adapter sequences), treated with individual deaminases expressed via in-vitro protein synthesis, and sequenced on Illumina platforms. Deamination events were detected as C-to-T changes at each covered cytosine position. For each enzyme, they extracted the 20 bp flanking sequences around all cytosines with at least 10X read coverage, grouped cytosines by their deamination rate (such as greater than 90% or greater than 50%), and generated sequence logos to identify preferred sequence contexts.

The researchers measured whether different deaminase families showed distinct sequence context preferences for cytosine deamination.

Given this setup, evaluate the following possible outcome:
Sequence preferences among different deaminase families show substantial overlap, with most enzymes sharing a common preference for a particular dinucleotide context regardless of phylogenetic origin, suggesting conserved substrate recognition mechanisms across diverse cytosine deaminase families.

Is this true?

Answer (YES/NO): NO